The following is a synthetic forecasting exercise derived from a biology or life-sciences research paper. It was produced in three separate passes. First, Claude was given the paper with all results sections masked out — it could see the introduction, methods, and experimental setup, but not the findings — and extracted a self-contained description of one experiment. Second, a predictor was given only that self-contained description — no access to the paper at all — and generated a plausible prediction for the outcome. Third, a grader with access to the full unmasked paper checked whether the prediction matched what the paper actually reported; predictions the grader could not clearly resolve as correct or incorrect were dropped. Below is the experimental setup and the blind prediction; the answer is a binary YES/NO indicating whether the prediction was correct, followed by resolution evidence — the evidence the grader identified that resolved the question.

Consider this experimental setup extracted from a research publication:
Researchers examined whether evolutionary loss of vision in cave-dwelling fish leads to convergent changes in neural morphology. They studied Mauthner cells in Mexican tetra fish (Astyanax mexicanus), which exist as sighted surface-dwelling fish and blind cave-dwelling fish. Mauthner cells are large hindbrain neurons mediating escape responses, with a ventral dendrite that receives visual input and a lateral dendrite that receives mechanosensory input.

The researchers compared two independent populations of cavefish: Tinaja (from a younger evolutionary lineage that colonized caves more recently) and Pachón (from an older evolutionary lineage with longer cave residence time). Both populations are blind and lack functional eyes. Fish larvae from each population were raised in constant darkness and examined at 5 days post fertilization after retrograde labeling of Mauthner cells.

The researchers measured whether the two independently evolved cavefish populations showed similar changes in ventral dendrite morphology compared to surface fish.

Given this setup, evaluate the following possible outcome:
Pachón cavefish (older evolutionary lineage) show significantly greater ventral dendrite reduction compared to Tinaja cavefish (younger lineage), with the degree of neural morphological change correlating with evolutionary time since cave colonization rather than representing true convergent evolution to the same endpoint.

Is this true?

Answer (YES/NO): YES